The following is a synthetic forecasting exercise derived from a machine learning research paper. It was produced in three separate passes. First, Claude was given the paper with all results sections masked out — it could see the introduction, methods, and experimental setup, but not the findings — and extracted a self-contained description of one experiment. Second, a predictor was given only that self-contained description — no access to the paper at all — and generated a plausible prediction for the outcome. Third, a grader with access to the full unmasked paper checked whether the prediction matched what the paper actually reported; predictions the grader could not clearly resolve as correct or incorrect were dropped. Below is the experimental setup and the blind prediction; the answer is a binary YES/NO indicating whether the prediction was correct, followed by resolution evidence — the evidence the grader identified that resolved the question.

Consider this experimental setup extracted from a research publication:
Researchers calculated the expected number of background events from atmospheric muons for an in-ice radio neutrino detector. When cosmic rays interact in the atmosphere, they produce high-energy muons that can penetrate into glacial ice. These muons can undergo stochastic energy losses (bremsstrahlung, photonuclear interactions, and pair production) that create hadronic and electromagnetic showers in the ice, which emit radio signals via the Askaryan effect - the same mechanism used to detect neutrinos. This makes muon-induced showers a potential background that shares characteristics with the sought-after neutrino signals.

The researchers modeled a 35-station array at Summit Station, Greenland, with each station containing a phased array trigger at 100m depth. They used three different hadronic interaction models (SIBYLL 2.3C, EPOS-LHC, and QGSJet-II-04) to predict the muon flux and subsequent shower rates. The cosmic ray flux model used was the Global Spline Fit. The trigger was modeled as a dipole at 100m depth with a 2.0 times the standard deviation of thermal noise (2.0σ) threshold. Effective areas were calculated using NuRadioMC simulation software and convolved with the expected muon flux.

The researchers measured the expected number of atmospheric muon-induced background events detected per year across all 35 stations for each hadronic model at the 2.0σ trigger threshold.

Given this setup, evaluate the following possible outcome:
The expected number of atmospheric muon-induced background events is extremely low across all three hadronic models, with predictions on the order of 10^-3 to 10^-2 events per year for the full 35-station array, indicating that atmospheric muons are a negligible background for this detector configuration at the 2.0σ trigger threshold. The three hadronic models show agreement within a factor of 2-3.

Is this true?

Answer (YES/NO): NO